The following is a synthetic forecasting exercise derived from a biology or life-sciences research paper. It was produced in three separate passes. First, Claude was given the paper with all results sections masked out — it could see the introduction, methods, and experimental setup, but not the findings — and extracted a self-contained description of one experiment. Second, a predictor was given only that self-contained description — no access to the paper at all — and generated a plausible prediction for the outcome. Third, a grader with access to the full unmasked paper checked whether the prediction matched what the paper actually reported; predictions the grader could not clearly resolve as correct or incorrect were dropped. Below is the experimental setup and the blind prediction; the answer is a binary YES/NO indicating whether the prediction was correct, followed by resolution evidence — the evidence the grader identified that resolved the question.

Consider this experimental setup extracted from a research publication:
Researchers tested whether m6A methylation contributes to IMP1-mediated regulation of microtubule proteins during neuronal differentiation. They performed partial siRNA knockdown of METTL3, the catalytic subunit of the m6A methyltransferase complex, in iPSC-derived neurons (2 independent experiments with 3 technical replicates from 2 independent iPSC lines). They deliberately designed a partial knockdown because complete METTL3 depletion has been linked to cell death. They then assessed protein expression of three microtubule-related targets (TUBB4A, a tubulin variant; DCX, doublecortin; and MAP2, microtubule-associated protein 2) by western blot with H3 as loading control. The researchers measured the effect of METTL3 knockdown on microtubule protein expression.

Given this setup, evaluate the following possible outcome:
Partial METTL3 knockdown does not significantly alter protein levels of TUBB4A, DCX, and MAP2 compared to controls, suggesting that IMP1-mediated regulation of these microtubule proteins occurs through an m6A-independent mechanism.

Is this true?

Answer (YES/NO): NO